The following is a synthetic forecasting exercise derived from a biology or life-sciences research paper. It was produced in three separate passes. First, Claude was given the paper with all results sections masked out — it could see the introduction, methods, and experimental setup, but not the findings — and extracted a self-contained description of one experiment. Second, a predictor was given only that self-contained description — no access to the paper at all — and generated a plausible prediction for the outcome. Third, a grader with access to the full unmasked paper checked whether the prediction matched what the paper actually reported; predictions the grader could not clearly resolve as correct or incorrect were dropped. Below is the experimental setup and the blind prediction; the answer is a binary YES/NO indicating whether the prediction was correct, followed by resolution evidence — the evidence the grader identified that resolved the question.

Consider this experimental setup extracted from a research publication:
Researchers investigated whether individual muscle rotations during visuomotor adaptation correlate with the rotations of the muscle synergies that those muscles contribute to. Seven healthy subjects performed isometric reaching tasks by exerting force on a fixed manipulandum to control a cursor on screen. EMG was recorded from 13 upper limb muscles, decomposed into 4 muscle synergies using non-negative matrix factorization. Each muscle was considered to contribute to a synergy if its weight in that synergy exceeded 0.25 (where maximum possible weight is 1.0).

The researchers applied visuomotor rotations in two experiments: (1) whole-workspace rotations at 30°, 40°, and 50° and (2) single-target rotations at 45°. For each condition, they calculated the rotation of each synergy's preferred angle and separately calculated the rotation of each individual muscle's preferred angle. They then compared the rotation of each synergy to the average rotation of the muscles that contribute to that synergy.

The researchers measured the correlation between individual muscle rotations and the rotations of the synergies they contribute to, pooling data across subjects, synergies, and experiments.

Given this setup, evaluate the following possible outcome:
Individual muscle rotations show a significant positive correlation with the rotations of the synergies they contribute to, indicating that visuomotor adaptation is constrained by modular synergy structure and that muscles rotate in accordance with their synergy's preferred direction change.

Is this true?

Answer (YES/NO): YES